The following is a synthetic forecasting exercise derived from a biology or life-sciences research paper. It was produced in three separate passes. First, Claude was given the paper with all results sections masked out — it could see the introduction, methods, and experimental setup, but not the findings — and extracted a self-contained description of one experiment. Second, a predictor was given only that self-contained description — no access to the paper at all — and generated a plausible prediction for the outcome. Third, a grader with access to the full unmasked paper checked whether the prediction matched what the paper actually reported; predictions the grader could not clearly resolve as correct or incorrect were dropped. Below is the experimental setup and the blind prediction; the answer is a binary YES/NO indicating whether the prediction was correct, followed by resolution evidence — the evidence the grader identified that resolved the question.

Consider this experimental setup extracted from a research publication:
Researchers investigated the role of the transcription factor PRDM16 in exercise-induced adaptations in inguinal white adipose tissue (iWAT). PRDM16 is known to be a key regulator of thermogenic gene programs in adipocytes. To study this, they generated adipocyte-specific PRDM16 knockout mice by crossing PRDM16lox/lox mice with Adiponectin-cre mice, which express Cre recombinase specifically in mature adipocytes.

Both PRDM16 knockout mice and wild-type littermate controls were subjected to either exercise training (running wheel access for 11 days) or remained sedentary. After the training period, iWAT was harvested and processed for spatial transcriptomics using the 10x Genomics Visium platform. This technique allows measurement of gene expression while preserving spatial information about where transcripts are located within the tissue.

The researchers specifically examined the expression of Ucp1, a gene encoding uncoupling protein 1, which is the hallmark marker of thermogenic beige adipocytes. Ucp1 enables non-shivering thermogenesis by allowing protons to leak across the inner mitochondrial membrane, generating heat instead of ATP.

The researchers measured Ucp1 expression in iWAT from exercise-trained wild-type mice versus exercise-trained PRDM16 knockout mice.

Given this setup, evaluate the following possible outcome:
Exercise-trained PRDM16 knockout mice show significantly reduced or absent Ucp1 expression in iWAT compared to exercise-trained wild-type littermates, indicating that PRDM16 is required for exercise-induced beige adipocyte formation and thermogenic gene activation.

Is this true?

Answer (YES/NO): YES